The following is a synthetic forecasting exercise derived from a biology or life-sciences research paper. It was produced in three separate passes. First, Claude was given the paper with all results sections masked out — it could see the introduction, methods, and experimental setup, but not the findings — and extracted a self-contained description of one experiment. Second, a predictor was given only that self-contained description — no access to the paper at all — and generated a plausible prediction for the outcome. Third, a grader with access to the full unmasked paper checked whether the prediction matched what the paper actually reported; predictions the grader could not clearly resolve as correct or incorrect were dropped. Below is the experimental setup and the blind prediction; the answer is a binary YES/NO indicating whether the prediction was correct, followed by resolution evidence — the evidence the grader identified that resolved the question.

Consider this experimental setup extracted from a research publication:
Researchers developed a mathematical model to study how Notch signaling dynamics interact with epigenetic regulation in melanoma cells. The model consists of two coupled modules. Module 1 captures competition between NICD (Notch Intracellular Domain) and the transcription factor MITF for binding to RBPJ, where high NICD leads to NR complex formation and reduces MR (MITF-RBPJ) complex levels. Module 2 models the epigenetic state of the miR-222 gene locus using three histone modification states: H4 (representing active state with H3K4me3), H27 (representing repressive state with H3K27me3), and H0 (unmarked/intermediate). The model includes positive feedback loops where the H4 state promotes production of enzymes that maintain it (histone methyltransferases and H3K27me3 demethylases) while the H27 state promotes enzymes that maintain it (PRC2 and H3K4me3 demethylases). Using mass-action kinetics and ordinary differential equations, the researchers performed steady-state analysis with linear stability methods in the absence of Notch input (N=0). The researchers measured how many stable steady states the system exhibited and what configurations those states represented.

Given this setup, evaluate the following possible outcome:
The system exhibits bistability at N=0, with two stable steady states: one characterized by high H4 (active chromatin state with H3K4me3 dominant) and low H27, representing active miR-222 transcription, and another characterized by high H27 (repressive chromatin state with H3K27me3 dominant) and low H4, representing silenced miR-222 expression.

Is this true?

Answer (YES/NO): YES